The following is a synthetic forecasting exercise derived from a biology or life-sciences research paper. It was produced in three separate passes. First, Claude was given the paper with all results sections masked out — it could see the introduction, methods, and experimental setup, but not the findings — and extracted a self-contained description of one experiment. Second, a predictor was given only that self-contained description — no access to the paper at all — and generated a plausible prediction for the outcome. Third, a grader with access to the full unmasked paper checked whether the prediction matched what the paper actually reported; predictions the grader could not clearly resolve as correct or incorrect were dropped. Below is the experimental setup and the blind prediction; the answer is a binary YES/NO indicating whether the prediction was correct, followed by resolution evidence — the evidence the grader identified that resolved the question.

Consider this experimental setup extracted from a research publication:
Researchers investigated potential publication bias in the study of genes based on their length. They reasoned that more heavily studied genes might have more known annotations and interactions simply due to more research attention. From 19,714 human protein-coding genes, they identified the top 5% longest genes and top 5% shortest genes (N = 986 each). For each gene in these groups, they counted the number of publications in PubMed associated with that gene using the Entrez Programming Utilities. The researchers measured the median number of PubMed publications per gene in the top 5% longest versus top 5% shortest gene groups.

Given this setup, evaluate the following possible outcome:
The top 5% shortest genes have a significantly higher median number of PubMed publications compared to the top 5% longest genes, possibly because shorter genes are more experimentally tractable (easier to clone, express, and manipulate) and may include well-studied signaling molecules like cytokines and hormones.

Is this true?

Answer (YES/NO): NO